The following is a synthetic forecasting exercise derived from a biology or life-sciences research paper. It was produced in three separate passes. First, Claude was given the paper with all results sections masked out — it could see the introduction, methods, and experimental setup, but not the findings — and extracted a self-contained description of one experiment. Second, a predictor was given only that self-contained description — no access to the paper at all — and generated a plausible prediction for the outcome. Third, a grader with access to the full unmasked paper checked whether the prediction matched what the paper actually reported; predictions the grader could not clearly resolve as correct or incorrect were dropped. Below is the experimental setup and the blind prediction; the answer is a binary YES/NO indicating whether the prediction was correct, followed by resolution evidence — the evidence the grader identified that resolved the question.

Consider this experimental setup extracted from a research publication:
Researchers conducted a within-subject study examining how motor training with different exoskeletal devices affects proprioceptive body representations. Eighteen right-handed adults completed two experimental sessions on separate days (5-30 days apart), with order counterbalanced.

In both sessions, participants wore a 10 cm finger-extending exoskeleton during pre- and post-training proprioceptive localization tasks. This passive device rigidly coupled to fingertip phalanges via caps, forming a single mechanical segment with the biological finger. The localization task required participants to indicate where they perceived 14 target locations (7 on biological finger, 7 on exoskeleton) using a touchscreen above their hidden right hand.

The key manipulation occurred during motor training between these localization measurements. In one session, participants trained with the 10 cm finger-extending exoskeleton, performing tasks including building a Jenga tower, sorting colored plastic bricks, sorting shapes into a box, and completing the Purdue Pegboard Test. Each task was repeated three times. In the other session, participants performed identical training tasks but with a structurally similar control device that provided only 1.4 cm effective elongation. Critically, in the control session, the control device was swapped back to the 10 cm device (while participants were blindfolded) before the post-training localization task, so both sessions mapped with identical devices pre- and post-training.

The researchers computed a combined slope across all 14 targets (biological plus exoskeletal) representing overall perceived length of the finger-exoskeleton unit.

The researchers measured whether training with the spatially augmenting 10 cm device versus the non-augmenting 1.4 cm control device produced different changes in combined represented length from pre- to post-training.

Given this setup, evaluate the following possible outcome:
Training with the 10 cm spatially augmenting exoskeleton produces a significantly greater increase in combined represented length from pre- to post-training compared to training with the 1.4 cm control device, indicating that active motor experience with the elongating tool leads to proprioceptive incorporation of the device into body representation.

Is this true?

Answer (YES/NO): YES